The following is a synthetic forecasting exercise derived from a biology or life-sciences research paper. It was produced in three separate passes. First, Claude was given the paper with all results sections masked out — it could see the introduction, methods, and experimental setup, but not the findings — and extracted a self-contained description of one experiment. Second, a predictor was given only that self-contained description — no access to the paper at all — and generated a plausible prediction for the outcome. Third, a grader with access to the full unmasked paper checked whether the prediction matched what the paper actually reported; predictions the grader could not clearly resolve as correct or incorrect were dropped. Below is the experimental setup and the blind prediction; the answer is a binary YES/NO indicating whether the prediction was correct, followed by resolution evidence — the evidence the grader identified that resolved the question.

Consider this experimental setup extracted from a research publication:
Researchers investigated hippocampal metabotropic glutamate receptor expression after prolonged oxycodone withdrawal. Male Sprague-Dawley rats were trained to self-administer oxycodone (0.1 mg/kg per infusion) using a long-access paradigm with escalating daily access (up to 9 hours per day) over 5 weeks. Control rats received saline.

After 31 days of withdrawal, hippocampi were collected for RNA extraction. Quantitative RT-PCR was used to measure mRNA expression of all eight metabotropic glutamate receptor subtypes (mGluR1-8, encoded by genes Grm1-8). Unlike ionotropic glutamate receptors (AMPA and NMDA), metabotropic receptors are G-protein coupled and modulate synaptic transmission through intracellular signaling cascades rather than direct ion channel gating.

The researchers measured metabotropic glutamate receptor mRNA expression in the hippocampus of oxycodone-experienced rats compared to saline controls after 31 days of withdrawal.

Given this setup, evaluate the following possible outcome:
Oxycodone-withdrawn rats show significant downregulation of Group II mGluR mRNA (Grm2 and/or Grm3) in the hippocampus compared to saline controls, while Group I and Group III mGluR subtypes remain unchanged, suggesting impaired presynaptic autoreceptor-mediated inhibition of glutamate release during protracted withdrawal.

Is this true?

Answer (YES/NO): NO